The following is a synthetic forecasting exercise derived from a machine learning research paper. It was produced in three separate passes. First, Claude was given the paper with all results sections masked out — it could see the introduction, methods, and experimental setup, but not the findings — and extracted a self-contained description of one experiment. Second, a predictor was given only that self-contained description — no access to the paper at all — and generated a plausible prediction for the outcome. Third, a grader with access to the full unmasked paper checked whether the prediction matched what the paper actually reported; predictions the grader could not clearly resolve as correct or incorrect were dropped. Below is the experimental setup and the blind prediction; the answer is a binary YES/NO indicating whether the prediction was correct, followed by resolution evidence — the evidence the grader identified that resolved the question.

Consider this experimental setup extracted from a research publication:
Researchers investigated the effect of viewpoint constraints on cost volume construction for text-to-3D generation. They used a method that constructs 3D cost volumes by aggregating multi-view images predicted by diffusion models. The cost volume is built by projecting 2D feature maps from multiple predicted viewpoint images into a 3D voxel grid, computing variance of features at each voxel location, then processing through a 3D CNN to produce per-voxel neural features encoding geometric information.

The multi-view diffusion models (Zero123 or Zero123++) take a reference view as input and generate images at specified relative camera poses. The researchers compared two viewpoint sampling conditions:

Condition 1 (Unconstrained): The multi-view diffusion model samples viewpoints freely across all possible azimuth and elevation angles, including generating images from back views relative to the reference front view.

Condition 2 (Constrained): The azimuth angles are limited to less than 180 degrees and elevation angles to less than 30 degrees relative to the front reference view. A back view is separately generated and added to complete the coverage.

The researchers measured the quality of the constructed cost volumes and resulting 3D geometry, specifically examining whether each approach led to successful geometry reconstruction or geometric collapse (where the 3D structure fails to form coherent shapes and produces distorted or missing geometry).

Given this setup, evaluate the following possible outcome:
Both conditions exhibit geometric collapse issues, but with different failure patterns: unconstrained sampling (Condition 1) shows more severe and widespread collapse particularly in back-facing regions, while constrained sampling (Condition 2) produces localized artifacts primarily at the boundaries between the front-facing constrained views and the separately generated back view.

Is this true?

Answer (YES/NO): NO